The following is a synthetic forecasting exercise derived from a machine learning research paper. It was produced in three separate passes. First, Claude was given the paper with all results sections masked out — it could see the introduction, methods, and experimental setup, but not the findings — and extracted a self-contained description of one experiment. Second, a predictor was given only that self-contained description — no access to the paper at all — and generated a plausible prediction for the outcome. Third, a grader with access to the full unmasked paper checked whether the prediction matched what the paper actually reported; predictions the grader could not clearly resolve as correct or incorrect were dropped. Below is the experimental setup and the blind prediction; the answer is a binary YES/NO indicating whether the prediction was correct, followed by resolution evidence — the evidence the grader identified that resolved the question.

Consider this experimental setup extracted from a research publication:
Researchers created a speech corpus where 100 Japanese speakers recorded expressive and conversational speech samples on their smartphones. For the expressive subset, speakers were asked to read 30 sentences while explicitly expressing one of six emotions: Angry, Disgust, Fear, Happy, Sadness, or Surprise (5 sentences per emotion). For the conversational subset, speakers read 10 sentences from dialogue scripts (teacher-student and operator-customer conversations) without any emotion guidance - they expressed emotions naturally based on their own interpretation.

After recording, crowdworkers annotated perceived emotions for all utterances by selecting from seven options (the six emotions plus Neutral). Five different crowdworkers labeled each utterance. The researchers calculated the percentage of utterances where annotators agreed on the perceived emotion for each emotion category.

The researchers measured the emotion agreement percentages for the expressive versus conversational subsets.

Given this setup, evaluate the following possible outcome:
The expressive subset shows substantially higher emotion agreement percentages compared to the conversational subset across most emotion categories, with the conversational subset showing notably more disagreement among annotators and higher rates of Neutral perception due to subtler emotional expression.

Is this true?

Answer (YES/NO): YES